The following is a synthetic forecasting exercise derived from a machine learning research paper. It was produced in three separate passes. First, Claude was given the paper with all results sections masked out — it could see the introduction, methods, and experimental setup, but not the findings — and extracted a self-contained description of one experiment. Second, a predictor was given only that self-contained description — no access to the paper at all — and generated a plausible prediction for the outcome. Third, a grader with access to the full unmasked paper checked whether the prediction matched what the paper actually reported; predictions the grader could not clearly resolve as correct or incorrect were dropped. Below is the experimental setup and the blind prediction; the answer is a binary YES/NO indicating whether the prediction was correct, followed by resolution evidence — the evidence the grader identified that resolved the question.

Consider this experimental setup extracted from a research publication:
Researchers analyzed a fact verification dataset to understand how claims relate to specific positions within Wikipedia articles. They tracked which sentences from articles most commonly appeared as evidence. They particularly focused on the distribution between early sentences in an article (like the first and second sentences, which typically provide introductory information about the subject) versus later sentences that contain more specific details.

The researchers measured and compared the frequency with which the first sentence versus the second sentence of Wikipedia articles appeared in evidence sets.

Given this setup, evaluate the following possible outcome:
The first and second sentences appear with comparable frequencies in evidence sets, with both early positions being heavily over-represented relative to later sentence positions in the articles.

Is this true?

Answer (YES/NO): NO